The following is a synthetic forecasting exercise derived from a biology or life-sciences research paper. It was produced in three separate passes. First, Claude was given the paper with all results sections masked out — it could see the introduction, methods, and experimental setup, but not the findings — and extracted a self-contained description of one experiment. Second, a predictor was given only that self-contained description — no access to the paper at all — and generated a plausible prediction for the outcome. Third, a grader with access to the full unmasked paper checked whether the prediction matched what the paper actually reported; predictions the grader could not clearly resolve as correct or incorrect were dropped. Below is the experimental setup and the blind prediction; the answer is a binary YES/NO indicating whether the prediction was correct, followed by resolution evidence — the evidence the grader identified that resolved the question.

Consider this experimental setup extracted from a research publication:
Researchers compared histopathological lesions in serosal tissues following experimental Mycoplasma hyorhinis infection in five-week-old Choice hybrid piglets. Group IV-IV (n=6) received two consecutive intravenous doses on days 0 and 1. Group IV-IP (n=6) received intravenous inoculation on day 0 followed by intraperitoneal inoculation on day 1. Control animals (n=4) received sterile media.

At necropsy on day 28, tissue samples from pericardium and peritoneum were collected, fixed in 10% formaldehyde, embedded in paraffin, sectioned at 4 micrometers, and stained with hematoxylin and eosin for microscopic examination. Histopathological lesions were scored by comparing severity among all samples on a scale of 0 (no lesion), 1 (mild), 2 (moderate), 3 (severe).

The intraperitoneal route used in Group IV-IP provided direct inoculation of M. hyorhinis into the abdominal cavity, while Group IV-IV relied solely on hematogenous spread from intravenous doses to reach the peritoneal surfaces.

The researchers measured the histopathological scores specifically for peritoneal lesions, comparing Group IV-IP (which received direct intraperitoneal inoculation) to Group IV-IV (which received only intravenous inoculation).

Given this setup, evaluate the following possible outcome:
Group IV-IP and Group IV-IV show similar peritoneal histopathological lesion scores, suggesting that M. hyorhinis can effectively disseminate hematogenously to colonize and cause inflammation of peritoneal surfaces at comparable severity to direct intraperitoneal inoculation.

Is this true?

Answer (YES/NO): NO